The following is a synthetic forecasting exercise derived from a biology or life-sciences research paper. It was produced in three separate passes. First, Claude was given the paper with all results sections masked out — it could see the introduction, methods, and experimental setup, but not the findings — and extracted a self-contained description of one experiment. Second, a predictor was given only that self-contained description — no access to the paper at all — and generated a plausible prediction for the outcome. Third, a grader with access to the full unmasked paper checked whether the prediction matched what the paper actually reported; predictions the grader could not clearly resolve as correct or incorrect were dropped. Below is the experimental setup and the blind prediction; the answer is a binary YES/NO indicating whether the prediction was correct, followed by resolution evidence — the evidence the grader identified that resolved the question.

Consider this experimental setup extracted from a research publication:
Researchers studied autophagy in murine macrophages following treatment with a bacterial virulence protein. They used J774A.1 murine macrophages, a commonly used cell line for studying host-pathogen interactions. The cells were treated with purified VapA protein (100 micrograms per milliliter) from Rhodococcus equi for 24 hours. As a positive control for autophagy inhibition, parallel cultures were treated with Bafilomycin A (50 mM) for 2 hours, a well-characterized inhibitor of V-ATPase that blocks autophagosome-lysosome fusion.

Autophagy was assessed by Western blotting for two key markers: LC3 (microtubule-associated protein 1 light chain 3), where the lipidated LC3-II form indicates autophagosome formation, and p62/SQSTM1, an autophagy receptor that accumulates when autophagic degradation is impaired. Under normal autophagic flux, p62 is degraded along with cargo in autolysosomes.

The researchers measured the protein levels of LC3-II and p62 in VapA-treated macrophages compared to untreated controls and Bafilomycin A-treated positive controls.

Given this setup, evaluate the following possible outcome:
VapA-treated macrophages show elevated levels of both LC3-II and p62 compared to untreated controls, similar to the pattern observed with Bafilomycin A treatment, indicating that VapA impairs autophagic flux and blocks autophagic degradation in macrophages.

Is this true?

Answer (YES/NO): YES